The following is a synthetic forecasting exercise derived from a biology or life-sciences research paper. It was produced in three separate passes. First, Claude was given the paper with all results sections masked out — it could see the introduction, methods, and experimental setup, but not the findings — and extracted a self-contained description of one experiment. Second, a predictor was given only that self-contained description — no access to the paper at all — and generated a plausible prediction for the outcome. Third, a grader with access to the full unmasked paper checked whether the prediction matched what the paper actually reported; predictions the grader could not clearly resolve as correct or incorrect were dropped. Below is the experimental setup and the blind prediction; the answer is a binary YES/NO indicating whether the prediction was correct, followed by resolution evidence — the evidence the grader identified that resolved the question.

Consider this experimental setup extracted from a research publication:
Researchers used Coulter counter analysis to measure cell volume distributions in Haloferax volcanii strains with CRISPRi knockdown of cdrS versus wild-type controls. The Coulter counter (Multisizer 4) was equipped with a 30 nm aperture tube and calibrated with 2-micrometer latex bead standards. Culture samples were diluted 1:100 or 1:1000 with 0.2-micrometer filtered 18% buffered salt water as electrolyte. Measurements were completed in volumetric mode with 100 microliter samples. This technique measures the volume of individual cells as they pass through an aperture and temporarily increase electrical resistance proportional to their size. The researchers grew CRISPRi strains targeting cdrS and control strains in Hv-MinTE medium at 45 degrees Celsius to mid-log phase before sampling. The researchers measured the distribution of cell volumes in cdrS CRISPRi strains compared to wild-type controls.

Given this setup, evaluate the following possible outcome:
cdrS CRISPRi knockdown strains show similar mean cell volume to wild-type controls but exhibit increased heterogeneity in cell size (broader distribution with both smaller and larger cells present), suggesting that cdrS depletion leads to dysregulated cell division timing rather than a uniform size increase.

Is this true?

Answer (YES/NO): NO